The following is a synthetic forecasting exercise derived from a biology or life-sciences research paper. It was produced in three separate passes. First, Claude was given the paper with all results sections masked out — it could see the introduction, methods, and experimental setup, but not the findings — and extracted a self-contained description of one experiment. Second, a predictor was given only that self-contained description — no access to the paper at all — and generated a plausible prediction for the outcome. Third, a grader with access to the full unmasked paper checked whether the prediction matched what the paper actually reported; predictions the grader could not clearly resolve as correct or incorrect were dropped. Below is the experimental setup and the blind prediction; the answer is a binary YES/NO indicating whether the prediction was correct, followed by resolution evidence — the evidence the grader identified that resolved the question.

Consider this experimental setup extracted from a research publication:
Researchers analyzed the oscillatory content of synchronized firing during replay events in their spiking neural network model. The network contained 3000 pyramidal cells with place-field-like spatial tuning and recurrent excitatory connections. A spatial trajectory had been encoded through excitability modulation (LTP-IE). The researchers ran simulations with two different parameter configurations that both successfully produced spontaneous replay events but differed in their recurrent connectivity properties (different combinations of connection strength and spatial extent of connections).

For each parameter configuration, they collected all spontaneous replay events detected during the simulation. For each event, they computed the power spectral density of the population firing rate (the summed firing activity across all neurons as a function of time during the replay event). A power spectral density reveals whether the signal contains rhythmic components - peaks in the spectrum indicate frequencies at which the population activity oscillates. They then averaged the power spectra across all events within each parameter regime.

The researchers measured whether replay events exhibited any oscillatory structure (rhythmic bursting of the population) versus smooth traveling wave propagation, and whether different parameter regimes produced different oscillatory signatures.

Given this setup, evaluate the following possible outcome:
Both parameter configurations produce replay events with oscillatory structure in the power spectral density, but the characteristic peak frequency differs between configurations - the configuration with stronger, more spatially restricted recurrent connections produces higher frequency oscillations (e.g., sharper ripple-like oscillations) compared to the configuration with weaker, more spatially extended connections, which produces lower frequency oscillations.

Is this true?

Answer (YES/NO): NO